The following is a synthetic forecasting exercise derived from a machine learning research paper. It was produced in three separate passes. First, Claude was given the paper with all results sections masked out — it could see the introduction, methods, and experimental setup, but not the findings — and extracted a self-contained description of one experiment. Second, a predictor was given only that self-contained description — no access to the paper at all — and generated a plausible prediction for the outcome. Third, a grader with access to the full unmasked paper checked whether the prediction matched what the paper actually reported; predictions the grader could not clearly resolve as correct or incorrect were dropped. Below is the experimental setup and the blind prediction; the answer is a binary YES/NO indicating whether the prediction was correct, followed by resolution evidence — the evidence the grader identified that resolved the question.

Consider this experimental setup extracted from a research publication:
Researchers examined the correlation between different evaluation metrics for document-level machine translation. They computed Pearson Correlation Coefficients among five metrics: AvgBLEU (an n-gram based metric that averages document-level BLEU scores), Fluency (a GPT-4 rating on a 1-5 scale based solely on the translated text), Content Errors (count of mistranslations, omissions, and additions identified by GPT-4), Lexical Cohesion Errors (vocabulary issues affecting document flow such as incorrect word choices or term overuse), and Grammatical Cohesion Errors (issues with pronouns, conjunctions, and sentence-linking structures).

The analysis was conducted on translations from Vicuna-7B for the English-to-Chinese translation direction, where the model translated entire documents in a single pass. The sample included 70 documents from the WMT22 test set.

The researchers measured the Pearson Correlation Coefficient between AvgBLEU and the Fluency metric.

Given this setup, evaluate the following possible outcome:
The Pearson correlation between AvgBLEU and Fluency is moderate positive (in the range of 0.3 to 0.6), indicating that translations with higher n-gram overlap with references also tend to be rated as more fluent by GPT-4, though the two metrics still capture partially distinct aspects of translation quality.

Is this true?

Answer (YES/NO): NO